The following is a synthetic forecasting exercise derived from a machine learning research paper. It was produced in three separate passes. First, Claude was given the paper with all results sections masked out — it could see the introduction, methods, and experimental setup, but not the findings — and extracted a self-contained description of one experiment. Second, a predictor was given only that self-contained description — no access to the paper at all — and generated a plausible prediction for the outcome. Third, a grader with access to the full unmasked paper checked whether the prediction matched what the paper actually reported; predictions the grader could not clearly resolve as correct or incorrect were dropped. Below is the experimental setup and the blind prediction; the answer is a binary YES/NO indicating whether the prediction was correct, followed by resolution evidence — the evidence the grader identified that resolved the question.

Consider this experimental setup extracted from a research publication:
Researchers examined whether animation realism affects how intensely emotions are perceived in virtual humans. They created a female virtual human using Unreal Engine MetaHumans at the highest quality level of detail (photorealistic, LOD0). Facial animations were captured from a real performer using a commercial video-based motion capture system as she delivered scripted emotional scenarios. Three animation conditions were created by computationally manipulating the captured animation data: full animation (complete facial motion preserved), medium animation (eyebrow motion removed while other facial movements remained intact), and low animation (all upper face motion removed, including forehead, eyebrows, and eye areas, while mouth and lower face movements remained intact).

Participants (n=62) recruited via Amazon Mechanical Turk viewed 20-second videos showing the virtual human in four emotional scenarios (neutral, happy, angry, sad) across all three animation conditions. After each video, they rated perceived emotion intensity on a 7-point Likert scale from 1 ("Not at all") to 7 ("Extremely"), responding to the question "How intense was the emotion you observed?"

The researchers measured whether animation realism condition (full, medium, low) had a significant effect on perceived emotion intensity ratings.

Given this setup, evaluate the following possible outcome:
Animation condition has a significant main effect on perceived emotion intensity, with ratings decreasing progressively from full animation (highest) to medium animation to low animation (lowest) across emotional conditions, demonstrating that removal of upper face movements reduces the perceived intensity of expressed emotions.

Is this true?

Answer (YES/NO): YES